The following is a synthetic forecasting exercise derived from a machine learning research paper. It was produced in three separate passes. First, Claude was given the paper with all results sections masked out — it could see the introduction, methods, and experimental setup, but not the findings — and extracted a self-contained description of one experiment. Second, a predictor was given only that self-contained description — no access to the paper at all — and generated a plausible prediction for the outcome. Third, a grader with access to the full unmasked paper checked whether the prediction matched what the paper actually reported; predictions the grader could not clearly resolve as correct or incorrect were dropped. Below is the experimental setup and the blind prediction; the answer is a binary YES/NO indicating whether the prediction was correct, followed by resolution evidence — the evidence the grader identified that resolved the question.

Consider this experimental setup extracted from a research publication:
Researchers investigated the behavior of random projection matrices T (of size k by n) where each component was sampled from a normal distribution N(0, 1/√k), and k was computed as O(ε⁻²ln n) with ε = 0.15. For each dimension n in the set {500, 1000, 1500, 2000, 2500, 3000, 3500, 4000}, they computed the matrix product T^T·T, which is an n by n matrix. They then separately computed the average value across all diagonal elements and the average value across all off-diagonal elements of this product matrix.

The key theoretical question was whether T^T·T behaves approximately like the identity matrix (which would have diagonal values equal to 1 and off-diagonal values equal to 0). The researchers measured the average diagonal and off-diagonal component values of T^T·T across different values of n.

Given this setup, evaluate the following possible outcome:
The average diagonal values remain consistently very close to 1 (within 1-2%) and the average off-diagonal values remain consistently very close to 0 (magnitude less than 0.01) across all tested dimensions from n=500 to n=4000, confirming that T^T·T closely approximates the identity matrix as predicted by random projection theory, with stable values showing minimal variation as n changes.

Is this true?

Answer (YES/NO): YES